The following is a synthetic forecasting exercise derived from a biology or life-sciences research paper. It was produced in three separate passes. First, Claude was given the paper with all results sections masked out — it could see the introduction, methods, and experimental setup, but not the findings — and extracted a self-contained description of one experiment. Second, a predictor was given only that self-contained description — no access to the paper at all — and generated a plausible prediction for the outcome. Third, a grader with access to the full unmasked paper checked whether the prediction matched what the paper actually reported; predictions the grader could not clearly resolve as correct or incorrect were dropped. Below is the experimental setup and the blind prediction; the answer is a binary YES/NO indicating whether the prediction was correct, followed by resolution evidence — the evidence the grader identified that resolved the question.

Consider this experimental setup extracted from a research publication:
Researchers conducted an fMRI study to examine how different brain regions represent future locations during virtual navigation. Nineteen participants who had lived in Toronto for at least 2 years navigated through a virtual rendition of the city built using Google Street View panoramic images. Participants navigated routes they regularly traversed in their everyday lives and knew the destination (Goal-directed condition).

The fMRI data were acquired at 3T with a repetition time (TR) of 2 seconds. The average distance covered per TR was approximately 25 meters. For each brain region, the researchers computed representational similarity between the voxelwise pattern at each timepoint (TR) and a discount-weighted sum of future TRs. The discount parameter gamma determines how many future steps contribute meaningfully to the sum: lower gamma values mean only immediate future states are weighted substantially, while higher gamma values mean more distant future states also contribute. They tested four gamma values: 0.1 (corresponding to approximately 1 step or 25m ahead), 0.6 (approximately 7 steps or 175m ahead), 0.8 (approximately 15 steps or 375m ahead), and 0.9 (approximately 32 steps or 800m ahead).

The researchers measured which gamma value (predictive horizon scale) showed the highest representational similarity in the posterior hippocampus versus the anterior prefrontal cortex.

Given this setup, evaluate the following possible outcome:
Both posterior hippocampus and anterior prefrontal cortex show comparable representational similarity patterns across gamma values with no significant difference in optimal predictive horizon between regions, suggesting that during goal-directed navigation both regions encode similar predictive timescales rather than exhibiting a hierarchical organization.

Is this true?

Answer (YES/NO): NO